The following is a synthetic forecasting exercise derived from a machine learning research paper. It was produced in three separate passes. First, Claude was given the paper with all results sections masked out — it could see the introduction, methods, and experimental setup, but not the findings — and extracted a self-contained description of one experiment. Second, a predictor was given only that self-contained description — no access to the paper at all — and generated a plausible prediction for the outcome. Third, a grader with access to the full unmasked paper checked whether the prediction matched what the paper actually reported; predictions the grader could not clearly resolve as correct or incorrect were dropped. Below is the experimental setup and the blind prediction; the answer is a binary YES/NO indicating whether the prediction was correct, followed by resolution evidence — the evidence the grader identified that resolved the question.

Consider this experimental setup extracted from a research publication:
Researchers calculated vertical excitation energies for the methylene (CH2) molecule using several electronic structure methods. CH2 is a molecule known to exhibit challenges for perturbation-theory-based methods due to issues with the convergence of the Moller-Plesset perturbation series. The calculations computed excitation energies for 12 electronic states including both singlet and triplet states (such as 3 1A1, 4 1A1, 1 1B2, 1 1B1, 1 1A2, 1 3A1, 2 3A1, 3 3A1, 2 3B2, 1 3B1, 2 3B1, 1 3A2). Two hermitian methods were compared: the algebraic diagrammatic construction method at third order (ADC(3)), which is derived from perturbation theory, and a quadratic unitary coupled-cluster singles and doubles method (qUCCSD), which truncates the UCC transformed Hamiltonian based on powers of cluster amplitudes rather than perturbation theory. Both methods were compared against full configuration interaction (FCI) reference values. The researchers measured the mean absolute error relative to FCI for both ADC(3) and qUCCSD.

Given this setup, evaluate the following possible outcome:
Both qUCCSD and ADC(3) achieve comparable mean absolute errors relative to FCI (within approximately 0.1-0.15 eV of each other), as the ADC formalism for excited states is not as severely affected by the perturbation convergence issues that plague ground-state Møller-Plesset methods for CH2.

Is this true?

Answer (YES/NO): NO